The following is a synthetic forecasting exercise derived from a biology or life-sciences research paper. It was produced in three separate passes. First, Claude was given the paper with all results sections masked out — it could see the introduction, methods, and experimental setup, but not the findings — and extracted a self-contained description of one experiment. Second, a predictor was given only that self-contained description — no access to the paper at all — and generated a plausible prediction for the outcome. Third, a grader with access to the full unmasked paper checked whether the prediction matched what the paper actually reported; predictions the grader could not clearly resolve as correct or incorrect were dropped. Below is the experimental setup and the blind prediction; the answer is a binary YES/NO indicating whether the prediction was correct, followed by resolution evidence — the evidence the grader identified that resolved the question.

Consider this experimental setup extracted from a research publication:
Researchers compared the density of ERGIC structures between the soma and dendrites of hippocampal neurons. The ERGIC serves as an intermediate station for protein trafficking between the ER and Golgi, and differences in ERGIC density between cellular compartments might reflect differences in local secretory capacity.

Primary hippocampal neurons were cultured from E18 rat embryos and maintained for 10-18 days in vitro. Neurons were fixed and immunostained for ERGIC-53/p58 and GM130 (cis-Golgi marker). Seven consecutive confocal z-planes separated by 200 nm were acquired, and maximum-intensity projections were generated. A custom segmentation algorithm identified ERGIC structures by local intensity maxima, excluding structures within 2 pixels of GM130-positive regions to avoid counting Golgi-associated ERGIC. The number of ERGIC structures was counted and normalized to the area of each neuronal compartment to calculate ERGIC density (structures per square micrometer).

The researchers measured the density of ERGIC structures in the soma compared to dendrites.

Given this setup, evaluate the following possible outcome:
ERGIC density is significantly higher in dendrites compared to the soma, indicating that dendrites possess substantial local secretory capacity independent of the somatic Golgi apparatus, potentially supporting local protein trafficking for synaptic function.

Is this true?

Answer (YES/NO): NO